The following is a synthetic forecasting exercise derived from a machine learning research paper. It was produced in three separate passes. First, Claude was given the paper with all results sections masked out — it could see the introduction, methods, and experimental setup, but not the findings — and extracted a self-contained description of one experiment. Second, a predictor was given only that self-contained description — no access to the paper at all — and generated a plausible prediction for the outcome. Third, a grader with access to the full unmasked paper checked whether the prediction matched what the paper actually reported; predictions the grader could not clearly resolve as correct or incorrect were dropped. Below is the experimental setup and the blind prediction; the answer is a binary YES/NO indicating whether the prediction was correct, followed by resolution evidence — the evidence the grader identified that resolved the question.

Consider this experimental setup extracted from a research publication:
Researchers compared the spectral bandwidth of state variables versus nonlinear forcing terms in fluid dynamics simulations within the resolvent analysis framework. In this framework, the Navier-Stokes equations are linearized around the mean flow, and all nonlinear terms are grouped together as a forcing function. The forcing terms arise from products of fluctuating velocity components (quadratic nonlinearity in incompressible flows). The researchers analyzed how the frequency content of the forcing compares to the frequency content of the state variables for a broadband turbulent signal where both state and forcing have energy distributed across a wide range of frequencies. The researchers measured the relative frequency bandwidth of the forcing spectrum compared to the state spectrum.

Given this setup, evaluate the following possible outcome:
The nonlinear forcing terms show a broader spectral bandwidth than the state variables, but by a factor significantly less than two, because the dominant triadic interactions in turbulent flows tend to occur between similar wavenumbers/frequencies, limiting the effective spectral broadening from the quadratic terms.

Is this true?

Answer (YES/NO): NO